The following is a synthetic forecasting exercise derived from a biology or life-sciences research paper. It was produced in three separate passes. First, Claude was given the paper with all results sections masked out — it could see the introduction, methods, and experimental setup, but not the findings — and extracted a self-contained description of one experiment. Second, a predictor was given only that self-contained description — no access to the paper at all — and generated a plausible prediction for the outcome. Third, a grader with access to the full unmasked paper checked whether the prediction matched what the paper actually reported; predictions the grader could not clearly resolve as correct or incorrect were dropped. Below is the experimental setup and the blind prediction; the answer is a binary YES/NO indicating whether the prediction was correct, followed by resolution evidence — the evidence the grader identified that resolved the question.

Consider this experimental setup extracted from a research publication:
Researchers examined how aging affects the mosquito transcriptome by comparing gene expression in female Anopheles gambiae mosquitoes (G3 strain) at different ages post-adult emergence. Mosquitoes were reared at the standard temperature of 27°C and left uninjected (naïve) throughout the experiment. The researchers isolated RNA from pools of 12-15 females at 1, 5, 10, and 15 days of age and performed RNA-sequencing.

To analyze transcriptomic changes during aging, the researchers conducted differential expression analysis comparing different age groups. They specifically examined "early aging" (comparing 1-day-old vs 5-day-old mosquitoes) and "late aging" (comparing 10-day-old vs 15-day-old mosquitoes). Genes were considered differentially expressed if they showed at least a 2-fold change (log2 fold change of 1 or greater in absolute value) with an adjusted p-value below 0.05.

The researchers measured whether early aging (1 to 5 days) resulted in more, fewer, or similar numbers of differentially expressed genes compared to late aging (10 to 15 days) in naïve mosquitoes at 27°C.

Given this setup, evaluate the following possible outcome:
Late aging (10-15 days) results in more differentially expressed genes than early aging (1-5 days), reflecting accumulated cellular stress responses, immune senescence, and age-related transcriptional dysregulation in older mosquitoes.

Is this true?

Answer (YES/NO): NO